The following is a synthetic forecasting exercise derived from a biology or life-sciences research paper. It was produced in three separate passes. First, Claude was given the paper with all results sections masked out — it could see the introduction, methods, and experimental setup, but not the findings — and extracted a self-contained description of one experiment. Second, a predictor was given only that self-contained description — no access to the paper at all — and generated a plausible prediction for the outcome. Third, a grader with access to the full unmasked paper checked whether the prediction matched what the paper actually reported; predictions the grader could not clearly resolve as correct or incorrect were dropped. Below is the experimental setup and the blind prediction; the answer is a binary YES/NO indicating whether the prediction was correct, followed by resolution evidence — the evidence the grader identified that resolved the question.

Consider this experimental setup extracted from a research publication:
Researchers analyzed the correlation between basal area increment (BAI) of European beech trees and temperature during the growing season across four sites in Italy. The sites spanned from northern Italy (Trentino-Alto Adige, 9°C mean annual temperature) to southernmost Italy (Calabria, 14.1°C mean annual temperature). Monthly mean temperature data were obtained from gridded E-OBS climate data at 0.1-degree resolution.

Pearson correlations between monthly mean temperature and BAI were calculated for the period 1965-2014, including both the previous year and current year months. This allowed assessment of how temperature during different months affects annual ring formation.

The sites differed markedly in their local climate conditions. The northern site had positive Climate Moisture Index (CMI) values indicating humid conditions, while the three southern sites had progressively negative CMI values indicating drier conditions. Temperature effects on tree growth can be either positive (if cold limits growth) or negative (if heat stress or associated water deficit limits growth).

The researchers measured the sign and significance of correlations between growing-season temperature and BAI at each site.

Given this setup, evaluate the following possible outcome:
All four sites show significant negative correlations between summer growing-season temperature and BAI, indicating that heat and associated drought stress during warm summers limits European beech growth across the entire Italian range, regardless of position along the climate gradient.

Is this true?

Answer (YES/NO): NO